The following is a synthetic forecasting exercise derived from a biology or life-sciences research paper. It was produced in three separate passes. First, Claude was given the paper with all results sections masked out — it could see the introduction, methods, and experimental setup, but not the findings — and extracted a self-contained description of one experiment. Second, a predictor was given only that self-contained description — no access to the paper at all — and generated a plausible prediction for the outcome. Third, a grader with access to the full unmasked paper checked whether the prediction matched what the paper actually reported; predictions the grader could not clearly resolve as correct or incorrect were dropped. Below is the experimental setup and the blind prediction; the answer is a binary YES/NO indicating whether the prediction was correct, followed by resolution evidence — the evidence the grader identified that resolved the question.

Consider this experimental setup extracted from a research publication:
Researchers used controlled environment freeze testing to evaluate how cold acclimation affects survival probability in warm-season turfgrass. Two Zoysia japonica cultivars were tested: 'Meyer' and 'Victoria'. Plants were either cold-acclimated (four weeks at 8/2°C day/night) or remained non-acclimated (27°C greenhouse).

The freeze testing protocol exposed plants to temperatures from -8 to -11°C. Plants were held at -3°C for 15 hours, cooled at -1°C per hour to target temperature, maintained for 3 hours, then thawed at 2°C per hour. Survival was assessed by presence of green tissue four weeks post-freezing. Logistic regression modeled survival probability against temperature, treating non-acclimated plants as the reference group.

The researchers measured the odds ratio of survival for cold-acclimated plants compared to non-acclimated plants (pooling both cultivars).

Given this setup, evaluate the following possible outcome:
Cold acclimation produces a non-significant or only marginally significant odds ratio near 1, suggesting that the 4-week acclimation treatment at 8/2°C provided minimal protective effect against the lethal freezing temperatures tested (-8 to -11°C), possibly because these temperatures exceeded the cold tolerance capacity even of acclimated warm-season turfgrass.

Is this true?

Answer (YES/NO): NO